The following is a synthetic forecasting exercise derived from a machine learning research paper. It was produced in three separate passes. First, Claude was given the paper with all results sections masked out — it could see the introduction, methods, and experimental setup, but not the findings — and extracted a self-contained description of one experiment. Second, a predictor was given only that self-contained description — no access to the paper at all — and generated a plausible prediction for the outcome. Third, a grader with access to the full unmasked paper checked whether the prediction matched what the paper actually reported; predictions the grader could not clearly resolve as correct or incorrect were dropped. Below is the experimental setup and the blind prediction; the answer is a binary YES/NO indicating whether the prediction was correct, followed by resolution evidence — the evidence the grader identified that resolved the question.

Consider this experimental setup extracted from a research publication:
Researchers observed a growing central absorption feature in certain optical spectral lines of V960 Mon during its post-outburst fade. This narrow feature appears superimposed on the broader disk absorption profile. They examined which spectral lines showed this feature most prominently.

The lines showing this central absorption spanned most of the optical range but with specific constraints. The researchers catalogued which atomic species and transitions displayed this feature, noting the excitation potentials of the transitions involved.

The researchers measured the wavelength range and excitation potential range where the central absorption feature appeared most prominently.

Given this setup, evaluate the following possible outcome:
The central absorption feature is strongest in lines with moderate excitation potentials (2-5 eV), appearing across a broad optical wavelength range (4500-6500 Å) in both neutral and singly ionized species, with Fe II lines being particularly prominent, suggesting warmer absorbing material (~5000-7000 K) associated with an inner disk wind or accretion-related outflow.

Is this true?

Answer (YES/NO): NO